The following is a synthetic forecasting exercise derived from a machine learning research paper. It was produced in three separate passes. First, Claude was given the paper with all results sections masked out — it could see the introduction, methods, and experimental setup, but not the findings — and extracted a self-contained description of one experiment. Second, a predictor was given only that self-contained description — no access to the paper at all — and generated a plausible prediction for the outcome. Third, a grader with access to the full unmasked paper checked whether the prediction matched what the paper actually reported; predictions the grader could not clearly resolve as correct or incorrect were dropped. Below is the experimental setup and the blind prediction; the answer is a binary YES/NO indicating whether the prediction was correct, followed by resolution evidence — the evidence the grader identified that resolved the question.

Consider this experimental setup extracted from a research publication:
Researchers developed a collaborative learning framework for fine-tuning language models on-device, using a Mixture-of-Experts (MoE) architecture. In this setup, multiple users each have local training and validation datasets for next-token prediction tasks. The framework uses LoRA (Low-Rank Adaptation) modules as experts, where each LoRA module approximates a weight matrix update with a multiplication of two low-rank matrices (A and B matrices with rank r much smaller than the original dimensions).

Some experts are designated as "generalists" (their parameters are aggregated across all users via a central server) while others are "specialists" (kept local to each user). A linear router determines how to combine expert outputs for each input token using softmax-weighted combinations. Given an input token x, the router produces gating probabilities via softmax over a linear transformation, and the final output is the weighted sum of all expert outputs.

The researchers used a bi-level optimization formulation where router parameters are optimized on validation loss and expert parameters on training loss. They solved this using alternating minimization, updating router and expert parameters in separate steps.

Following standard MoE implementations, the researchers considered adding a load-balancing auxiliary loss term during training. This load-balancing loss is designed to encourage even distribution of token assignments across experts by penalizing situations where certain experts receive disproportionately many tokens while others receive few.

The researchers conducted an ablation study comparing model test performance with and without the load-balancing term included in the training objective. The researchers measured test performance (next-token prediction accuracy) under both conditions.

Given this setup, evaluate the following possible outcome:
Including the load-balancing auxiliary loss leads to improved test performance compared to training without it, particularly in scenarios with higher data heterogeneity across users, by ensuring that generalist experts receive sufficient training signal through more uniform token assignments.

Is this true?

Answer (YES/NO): NO